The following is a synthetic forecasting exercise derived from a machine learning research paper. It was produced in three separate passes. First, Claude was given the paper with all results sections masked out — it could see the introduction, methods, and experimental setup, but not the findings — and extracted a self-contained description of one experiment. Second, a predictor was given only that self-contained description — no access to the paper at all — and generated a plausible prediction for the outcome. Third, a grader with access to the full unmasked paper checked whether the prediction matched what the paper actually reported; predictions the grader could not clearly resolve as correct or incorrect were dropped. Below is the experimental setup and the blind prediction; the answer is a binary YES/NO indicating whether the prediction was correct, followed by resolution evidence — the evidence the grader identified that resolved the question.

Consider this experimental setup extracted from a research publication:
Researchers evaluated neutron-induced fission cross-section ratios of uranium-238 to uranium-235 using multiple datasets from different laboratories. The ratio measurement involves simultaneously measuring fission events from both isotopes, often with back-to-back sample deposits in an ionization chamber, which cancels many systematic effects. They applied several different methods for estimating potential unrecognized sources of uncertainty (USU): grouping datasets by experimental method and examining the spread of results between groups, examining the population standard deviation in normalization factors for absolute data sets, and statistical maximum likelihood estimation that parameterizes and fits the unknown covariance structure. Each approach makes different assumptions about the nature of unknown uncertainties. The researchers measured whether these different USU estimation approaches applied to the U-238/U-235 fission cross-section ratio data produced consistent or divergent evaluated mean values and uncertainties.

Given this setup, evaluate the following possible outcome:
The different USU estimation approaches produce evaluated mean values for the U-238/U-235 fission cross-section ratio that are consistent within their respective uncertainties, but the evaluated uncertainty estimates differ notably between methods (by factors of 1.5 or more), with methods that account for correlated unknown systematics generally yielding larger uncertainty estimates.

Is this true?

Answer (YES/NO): NO